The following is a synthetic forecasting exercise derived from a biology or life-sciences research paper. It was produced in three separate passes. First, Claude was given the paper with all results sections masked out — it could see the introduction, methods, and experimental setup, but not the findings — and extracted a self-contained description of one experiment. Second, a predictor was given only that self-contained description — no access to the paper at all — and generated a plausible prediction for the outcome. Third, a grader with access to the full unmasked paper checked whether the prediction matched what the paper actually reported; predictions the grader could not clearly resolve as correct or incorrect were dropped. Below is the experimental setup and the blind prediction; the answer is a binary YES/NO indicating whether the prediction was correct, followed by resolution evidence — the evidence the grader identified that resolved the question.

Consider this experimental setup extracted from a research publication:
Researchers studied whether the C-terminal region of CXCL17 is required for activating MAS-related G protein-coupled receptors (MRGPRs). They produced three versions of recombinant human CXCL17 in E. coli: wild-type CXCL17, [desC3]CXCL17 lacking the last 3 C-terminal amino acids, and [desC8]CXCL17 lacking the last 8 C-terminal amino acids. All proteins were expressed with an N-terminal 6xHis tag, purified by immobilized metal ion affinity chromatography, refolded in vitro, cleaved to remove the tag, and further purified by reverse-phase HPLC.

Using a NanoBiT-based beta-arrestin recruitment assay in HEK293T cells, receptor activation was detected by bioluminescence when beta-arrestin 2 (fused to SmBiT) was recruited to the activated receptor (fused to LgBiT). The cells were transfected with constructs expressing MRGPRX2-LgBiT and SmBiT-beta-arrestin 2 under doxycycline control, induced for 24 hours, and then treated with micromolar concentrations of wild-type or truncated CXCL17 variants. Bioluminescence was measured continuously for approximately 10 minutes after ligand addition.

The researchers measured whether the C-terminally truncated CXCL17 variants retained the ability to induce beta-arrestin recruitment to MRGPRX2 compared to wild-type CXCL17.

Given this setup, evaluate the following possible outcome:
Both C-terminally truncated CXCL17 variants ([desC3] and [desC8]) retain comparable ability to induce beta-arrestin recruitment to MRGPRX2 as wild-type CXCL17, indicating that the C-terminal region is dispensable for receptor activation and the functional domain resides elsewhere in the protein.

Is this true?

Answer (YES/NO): YES